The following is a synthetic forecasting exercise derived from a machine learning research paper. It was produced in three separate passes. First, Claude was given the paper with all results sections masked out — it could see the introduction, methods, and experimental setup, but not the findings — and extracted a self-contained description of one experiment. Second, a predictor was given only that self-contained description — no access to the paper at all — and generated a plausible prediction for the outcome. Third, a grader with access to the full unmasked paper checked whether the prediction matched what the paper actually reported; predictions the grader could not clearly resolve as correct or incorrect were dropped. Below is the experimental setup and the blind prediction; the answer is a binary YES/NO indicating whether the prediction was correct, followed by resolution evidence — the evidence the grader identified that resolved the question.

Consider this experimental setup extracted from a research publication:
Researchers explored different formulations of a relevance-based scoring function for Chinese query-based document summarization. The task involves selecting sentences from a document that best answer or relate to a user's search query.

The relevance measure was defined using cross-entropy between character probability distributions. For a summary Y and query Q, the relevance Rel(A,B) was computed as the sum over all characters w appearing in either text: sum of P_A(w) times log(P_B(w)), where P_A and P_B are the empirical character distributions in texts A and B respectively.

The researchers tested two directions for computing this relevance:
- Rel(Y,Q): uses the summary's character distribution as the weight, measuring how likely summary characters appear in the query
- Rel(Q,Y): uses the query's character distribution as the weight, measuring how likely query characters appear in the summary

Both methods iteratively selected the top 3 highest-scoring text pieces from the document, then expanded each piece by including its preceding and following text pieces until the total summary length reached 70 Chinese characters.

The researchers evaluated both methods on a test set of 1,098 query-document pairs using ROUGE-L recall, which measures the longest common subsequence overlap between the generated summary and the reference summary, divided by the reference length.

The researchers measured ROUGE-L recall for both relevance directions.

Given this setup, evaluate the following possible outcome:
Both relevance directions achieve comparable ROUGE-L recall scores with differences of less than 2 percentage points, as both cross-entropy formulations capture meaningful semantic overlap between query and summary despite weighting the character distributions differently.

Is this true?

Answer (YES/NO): NO